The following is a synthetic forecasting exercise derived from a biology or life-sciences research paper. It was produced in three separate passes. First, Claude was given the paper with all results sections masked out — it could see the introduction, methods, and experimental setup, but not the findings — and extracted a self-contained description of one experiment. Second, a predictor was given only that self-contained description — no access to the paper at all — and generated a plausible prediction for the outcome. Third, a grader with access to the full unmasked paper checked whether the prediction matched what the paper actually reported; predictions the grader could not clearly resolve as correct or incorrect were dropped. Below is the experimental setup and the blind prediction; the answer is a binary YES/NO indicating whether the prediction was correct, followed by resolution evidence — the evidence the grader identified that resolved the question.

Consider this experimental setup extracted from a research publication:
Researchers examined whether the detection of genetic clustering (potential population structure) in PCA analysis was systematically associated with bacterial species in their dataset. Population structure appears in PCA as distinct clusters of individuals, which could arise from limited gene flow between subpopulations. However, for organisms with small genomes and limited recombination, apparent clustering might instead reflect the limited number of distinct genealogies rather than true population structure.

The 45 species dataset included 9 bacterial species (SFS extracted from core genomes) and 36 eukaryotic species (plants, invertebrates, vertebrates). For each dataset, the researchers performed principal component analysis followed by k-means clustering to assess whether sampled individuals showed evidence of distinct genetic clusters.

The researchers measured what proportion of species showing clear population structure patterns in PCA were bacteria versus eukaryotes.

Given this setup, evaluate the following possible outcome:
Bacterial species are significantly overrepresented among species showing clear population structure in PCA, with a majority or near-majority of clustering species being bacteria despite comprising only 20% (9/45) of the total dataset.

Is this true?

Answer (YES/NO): YES